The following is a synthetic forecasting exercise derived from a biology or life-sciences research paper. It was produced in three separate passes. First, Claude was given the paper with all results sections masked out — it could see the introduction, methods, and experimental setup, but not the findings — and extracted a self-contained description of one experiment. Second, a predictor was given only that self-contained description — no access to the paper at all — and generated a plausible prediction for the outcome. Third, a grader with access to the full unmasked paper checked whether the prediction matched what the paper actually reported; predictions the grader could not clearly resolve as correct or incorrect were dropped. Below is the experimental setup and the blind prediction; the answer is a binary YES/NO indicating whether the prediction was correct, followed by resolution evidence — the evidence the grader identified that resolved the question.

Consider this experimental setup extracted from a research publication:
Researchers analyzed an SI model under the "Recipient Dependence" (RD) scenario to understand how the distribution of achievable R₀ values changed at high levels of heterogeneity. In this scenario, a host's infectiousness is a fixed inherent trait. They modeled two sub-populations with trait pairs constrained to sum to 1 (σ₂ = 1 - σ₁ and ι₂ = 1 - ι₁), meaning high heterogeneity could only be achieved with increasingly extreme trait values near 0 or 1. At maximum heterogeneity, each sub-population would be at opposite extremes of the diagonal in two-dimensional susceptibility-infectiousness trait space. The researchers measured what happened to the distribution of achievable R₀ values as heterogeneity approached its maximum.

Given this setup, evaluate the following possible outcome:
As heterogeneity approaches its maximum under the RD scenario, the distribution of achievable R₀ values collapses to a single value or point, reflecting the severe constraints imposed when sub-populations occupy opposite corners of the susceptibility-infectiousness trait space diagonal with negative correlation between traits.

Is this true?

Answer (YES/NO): NO